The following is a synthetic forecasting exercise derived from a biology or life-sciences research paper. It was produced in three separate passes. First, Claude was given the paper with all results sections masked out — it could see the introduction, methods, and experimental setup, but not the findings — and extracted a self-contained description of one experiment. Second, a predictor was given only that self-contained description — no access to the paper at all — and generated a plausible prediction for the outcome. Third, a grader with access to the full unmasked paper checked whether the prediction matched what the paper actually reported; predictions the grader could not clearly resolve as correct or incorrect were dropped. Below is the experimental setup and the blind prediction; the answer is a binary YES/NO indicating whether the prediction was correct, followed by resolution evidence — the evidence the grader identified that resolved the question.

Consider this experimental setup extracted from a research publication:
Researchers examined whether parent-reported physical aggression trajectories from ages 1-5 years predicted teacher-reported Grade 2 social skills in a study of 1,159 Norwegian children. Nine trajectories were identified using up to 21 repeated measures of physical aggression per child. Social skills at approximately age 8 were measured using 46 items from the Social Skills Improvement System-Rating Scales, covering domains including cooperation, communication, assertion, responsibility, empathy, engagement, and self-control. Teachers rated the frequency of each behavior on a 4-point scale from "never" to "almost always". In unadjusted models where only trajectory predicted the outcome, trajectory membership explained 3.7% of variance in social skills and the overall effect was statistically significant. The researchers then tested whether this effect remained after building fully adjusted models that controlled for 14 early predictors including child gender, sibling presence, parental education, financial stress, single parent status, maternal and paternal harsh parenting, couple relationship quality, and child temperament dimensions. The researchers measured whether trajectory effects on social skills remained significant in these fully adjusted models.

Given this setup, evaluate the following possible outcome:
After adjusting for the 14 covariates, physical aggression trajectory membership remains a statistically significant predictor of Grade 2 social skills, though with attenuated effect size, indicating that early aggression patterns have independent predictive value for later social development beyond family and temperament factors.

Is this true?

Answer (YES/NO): NO